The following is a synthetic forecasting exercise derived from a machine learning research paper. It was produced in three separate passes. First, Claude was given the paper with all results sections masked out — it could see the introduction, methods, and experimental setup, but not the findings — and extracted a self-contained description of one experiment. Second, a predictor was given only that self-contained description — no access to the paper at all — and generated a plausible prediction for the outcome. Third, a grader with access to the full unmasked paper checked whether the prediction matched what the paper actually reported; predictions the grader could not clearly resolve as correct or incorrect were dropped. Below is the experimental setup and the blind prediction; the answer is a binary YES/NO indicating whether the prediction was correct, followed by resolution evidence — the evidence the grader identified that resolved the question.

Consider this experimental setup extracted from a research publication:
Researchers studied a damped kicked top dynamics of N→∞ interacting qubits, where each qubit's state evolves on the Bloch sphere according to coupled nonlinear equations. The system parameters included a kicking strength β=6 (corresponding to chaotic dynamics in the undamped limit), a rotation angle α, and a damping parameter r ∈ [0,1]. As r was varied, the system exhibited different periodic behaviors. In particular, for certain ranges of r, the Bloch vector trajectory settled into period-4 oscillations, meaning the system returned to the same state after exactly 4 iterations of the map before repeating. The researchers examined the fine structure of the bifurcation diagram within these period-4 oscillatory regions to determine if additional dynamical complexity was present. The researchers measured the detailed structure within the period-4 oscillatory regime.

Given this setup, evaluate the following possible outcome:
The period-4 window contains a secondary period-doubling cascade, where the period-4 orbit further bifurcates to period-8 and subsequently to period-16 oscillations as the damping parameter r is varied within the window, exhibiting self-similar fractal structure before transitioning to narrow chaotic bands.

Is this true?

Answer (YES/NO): NO